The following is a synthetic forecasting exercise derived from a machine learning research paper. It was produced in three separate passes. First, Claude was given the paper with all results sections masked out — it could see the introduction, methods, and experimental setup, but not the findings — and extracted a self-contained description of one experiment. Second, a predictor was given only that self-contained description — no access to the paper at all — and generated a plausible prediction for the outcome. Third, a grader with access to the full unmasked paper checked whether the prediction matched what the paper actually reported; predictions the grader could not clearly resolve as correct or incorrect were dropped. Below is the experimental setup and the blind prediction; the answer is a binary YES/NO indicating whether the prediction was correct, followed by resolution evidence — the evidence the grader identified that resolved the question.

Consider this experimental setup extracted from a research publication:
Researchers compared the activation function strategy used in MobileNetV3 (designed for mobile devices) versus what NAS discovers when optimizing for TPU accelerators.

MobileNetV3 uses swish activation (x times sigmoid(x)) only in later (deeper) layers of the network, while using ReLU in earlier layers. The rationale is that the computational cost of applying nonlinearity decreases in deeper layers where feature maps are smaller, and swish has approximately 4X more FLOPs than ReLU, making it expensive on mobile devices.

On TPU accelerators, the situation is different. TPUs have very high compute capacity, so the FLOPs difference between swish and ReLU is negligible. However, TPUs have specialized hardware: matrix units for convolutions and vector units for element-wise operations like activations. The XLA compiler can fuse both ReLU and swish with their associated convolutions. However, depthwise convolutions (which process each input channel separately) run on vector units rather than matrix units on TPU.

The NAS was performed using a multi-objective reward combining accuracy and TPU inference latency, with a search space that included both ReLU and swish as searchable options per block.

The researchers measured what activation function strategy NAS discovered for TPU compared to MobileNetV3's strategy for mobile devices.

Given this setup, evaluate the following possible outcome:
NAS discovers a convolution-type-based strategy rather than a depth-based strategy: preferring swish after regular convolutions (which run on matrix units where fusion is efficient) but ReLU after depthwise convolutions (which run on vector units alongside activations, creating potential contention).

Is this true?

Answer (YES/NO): YES